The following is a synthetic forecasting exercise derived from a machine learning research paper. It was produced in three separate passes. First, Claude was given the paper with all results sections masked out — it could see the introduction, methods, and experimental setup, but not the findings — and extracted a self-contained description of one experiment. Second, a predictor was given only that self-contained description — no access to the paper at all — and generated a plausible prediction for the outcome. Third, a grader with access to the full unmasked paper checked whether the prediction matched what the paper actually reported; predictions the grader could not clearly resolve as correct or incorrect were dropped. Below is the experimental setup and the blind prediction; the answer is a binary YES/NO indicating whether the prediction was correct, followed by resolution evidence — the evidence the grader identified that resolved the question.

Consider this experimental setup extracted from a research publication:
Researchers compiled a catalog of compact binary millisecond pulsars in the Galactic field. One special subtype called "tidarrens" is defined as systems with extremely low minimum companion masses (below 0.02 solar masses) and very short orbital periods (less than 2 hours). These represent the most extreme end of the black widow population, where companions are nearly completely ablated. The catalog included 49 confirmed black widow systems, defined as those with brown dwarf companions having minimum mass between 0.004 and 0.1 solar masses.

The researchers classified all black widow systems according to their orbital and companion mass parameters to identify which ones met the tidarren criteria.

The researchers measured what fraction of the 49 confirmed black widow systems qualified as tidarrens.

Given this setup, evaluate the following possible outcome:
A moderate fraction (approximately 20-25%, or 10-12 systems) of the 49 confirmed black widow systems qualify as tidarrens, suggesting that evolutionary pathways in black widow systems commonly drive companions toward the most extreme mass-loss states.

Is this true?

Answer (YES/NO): NO